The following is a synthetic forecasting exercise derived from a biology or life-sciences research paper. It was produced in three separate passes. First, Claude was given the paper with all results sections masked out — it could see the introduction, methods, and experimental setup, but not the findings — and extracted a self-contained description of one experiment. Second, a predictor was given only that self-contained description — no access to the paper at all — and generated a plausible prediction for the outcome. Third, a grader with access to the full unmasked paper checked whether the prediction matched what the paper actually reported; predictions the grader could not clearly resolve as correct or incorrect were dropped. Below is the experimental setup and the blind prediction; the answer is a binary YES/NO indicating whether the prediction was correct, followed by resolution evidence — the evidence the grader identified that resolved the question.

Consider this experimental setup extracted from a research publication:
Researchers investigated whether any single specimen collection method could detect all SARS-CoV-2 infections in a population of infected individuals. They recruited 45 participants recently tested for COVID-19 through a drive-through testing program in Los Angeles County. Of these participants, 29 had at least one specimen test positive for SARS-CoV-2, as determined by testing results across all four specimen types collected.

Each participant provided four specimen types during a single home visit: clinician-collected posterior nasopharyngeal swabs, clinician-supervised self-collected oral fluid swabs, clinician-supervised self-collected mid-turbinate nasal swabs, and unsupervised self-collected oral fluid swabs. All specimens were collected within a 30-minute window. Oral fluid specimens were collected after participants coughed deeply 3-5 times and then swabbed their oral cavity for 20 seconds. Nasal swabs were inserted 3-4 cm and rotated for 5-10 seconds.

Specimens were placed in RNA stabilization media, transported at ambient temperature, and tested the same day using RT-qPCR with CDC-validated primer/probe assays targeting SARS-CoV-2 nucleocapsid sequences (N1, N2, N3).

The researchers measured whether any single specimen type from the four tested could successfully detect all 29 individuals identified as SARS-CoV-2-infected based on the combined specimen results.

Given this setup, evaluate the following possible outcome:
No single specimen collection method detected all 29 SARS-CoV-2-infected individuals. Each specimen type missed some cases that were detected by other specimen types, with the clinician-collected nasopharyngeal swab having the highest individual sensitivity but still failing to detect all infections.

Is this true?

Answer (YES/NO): NO